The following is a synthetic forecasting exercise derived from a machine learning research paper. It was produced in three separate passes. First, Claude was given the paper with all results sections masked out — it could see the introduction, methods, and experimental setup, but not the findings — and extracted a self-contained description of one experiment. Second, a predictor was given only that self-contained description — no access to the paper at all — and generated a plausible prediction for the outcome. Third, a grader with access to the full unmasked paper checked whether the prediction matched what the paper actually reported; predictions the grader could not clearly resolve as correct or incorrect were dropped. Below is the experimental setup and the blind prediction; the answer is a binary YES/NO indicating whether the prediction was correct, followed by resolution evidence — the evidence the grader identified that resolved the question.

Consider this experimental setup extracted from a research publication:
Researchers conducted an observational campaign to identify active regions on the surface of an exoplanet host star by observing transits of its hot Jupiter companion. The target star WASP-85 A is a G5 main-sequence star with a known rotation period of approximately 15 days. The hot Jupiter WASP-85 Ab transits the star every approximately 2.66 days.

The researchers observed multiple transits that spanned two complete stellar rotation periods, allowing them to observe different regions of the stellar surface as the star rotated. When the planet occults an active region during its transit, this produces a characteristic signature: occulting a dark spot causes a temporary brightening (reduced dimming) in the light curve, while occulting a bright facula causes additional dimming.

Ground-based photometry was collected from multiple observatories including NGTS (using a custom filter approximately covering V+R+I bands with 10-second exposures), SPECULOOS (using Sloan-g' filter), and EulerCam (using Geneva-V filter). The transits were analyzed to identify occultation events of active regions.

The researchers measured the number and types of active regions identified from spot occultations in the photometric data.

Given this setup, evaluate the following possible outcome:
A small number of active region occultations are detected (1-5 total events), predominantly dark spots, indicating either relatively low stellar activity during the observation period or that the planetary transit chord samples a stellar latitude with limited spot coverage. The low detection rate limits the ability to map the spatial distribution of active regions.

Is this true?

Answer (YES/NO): NO